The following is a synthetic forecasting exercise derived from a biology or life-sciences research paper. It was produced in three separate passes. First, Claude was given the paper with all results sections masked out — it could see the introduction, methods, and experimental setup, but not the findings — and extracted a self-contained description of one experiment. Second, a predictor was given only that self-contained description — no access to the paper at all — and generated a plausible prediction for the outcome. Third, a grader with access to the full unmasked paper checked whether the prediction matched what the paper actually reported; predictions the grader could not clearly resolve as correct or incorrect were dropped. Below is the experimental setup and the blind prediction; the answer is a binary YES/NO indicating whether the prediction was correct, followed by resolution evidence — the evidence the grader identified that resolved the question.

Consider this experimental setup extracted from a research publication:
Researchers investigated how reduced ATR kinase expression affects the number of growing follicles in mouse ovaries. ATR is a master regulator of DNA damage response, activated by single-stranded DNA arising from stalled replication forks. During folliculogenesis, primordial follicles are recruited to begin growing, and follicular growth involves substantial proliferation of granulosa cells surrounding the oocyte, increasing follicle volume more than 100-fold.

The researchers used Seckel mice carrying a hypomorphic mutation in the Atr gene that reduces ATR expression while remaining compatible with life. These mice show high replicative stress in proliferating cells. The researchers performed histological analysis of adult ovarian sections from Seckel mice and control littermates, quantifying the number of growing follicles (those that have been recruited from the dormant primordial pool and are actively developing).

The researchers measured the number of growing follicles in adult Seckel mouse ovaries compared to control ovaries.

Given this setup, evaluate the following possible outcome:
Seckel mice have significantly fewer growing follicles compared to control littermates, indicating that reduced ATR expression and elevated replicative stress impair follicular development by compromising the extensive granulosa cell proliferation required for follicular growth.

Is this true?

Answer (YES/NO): YES